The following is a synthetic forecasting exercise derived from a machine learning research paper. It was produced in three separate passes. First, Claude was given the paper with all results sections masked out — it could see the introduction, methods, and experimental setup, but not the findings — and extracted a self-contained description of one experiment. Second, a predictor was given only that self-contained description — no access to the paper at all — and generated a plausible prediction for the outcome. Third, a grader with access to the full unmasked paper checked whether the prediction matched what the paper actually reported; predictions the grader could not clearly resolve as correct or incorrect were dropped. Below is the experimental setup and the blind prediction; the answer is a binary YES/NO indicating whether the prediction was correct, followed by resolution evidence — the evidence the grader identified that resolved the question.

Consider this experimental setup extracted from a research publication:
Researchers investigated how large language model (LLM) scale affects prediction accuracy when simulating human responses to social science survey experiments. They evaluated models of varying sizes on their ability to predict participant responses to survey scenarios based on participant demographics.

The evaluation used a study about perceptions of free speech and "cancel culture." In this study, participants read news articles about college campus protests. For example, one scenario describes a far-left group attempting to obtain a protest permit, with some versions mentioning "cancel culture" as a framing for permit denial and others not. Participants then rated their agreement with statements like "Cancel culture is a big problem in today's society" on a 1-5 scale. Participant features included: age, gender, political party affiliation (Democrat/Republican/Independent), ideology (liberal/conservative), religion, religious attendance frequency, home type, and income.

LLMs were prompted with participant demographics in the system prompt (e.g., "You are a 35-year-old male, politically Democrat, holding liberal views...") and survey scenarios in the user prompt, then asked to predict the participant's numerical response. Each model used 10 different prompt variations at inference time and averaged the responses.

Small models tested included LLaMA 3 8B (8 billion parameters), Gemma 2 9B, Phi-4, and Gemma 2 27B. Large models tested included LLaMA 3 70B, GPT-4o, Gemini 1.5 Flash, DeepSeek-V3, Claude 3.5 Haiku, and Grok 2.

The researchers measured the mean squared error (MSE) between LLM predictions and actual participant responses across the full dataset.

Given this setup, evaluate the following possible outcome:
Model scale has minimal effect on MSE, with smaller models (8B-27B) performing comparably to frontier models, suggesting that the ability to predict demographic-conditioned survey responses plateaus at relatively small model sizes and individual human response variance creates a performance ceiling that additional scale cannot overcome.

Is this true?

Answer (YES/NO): NO